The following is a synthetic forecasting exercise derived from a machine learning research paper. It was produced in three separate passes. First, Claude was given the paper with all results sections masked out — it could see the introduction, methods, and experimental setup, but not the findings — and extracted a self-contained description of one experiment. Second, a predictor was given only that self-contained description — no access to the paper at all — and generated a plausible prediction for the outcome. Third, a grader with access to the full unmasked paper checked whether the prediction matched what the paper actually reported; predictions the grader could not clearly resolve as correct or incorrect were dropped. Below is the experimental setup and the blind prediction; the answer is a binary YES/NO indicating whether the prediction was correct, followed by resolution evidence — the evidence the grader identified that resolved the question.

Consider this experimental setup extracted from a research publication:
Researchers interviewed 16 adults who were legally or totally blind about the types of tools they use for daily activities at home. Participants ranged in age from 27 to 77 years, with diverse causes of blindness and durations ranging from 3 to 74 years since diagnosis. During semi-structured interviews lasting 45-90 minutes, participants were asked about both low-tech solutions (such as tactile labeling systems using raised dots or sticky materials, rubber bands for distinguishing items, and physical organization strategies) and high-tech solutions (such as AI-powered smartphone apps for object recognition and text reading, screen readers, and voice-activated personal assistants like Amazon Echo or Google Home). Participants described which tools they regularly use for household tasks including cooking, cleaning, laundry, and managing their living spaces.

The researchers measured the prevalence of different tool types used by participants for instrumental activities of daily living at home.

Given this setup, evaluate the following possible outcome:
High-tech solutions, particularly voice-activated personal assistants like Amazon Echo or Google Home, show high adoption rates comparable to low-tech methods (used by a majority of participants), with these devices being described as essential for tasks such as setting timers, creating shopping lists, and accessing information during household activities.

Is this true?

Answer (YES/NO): NO